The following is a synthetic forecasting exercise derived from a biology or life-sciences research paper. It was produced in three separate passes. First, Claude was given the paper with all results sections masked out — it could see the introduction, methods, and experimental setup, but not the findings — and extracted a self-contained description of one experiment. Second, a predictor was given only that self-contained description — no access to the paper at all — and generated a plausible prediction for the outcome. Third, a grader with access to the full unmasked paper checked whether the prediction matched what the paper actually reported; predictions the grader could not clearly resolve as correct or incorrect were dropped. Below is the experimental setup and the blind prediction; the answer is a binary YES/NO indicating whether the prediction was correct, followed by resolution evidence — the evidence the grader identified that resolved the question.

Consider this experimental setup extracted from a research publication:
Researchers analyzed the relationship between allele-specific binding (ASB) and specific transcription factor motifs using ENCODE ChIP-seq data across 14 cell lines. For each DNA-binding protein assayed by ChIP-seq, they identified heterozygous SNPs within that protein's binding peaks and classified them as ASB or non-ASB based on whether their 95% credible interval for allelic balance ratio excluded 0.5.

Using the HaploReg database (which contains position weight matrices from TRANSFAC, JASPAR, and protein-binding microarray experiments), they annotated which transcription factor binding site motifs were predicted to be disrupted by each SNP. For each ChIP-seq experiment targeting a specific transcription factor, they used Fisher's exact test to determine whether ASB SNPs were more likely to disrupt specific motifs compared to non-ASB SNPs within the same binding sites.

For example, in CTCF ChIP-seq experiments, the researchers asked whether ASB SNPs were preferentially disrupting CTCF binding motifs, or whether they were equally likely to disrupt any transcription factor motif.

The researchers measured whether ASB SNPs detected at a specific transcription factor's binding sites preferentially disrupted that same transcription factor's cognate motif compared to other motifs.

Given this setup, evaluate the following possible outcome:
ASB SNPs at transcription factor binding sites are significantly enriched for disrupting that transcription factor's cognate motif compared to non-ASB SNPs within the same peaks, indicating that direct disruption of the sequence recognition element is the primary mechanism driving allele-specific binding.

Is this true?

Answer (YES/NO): YES